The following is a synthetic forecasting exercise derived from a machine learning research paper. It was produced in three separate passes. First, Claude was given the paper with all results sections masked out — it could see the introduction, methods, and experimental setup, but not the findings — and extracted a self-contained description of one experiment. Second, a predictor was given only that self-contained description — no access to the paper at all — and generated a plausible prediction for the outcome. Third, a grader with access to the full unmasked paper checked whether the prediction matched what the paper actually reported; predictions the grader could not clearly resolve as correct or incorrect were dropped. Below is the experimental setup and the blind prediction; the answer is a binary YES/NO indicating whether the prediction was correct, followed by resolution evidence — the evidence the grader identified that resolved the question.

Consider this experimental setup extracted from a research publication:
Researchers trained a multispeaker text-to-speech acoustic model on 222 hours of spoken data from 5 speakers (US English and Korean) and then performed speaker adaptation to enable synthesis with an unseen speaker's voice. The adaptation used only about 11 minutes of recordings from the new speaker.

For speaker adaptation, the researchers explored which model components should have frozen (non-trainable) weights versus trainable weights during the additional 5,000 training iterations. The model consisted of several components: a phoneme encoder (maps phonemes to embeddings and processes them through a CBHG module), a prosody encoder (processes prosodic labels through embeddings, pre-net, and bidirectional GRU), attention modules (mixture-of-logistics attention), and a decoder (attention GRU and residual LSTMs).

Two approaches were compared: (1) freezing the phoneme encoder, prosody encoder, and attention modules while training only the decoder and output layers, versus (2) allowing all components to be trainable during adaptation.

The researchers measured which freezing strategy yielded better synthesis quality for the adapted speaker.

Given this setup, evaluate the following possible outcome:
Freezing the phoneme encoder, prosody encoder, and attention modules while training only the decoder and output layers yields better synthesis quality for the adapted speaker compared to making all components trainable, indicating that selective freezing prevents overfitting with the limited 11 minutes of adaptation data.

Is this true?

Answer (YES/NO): YES